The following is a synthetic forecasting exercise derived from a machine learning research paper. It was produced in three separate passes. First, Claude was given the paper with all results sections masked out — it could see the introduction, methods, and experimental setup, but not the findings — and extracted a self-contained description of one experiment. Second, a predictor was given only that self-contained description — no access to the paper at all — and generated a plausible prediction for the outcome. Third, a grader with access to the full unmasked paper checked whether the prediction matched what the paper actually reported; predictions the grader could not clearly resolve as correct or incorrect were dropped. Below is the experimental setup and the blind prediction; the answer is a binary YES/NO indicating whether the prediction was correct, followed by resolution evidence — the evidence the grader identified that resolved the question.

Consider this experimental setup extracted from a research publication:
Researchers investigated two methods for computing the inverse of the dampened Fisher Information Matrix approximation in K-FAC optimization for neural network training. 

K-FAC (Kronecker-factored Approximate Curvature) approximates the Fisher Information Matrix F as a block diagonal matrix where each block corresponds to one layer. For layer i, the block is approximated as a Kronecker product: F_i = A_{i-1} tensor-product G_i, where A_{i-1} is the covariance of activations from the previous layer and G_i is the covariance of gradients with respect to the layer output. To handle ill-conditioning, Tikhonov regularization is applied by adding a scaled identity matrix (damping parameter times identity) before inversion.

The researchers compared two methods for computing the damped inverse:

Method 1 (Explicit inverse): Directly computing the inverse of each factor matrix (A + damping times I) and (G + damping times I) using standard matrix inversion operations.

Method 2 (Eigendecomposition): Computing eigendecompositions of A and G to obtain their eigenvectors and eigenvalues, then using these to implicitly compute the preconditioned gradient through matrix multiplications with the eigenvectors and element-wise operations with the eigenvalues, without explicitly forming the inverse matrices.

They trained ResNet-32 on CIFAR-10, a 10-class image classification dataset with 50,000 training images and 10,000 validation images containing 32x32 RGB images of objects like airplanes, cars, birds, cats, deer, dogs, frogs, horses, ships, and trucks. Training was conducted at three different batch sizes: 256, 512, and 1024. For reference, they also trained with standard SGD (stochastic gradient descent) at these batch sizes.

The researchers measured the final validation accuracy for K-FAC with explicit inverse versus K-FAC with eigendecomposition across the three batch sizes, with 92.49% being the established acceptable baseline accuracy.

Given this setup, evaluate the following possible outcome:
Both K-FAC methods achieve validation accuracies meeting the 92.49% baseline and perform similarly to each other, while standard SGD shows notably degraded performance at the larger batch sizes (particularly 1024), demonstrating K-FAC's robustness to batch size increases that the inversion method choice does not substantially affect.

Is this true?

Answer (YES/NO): NO